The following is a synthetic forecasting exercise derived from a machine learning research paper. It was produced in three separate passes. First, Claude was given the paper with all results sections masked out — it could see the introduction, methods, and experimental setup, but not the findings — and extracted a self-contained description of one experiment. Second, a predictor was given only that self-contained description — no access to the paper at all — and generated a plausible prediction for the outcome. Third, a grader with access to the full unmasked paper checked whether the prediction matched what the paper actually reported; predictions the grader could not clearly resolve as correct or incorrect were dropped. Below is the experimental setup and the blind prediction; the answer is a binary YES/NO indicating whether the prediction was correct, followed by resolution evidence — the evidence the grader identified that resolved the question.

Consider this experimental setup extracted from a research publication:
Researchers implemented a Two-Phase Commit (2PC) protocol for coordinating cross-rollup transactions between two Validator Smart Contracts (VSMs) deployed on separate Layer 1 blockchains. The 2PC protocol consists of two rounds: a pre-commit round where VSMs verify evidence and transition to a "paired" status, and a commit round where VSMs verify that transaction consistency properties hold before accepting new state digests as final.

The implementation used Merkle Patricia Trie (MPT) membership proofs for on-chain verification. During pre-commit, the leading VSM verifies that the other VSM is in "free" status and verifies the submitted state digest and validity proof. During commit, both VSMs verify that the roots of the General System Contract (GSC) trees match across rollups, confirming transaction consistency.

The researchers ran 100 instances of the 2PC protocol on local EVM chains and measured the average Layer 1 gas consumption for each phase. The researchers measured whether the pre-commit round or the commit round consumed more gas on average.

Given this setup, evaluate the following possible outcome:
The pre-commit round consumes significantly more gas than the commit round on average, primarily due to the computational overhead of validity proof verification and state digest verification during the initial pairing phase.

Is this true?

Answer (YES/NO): YES